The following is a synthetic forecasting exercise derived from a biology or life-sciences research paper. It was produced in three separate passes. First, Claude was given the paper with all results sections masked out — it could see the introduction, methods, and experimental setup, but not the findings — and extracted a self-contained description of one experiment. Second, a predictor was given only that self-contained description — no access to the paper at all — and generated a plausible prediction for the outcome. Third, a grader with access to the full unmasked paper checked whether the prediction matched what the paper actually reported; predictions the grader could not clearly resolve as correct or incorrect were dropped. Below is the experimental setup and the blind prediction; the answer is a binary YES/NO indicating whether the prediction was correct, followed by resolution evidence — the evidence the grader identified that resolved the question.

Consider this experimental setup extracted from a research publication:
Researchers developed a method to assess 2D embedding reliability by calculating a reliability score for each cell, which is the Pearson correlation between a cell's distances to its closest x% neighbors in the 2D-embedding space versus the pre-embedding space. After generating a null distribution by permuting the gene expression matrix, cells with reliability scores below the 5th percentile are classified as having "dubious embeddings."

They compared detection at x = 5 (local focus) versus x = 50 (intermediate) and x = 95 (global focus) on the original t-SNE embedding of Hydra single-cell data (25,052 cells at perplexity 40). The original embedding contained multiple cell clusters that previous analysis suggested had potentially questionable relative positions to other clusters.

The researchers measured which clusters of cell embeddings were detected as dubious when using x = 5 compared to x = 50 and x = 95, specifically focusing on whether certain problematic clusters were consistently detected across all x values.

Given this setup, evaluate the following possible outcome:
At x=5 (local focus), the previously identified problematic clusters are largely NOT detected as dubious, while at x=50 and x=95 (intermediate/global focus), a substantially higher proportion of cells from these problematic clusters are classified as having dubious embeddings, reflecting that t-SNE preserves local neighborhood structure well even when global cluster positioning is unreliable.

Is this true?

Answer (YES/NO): YES